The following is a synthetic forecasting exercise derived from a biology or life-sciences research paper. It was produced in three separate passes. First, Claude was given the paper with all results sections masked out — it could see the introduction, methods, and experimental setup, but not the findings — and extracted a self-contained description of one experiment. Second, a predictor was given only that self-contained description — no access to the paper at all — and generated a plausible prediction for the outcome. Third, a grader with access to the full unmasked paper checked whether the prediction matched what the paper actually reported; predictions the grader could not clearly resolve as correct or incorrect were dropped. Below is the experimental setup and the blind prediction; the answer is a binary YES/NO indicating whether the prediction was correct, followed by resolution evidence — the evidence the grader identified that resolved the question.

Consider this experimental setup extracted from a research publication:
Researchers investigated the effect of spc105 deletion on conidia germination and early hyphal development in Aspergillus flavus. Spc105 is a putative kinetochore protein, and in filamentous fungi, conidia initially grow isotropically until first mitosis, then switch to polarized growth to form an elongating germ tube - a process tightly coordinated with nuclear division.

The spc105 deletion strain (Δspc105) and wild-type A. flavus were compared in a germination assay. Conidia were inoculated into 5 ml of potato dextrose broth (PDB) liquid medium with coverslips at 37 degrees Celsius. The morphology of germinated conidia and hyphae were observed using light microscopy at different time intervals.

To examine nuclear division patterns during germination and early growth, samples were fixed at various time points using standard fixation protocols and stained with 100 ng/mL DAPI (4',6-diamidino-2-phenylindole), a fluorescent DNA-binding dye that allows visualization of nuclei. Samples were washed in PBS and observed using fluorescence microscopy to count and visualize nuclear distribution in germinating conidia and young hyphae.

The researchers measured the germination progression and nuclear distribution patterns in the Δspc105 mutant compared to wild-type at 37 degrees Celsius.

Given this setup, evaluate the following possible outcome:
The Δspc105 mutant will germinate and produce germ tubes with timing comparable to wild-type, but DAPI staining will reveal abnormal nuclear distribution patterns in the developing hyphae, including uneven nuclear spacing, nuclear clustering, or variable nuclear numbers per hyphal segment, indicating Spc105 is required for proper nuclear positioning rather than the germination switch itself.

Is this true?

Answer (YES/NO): NO